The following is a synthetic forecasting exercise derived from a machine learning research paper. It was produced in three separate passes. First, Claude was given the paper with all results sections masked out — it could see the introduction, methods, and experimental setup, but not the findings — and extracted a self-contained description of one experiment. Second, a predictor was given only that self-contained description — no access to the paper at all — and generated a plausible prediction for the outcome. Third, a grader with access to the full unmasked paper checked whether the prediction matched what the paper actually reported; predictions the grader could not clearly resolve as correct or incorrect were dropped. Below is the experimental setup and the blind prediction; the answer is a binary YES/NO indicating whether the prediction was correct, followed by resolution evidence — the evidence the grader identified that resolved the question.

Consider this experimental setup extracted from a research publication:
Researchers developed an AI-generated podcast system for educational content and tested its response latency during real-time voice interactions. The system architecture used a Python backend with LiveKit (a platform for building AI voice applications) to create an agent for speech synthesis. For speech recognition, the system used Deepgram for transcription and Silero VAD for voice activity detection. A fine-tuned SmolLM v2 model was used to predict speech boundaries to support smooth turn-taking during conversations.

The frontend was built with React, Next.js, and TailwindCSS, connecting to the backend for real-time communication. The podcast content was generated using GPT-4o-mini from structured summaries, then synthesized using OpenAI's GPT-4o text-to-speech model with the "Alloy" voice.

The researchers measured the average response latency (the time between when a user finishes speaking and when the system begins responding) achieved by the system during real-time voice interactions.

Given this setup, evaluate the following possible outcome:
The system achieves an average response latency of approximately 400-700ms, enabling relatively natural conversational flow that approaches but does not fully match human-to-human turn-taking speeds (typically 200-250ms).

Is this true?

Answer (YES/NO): NO